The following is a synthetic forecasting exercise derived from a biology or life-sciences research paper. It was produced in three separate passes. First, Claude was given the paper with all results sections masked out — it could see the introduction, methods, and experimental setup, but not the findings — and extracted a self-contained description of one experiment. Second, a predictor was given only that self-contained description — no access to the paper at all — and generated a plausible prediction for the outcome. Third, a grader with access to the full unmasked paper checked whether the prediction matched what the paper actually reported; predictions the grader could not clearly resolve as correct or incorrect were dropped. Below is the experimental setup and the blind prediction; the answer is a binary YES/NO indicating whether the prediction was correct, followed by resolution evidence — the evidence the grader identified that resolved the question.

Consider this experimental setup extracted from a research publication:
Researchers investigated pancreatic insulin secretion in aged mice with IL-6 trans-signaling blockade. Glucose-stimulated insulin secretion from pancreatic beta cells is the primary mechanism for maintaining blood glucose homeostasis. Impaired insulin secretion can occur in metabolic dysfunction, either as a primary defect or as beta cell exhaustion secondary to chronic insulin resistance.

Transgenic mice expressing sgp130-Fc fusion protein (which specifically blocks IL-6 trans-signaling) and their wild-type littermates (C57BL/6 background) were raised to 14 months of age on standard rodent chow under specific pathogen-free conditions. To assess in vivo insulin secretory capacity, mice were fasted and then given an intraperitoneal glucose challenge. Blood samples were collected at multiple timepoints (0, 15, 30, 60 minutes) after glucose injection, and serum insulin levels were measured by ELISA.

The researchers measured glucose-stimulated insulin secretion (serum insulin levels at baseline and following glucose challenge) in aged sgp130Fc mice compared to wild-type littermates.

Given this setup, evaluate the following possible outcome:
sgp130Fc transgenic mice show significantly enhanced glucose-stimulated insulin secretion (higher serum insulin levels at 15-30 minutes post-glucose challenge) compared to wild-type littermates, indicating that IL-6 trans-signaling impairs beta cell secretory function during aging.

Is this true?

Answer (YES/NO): NO